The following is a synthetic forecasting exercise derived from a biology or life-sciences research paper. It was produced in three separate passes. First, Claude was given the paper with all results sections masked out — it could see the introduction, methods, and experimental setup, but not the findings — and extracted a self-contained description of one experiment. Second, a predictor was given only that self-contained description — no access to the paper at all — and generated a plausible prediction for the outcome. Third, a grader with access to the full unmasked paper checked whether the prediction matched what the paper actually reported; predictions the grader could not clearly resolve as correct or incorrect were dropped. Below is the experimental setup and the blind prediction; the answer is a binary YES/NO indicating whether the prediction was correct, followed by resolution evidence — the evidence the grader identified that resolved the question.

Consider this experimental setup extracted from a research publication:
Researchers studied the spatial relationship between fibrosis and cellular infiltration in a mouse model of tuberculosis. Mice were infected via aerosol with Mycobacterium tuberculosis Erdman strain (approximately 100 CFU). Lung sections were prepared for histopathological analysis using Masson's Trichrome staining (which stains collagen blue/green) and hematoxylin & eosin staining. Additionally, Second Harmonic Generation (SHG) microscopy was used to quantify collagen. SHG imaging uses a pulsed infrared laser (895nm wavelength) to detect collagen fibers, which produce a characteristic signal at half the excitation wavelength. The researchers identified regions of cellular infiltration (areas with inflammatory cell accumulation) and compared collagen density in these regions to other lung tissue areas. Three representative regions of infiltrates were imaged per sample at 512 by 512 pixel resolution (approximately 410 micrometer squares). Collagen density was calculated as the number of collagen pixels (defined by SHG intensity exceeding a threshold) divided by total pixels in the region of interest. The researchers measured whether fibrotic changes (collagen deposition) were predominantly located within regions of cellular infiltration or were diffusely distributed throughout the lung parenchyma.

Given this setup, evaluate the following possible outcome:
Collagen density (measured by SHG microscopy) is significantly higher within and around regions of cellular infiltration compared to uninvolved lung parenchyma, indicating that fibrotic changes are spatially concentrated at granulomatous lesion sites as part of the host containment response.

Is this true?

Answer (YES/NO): YES